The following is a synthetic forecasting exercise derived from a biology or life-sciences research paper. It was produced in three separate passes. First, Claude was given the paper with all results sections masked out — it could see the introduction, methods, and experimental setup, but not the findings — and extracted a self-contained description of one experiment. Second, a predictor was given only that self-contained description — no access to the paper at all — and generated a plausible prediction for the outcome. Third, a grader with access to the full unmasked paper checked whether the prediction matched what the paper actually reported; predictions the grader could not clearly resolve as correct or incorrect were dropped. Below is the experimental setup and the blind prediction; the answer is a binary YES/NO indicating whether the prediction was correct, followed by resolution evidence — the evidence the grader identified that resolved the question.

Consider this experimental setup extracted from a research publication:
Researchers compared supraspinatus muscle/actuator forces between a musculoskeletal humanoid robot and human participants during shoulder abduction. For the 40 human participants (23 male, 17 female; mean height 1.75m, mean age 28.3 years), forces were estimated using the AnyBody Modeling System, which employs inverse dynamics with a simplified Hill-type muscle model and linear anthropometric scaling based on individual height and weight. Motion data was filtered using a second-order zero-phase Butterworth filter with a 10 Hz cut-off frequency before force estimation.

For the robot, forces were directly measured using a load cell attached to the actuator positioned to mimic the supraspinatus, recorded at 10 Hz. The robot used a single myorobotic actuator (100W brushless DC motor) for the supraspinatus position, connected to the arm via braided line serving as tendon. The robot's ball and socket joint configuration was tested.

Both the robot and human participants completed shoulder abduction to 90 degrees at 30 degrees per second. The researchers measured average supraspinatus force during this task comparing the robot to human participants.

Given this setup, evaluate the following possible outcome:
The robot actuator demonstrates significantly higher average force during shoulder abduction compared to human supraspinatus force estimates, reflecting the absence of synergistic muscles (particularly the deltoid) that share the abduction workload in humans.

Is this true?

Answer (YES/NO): YES